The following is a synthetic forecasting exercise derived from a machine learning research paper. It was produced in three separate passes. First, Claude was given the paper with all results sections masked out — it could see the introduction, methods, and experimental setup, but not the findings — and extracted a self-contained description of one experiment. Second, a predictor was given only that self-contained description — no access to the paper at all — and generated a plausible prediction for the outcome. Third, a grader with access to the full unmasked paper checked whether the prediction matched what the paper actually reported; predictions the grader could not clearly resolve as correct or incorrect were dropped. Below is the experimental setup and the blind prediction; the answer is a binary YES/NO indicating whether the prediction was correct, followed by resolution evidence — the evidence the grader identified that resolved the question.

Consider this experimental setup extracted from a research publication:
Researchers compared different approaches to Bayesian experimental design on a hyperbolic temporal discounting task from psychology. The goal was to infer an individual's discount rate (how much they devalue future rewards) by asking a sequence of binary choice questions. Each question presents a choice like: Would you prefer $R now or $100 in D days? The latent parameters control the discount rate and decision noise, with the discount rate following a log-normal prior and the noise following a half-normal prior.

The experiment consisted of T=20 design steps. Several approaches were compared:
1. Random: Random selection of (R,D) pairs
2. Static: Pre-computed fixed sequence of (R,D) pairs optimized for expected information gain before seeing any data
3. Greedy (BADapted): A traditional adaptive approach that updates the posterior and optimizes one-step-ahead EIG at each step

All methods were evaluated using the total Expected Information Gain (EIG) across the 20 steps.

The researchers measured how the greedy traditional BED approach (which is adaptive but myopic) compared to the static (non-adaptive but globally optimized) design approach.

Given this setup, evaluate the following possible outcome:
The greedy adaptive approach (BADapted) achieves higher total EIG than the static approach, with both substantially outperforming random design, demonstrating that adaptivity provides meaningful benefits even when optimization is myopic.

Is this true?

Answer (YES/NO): YES